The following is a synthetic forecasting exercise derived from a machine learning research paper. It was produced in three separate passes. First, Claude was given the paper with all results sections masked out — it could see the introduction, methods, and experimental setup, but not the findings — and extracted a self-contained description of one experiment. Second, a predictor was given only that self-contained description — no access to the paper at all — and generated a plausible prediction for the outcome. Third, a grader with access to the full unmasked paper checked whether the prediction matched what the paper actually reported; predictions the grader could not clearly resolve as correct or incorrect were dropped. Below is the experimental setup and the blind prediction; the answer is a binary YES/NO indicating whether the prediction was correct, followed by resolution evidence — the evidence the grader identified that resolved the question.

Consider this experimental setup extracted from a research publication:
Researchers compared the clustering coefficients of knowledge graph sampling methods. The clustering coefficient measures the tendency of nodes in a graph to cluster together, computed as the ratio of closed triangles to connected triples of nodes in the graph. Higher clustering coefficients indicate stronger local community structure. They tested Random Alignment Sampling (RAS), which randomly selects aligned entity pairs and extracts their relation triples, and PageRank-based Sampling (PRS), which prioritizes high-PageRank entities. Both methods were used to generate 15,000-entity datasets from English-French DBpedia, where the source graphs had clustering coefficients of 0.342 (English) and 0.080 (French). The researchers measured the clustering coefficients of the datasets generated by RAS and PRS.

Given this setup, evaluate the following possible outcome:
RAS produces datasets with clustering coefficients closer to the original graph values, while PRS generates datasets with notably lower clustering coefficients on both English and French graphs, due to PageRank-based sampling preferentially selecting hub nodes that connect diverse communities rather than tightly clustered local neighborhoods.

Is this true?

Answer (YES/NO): NO